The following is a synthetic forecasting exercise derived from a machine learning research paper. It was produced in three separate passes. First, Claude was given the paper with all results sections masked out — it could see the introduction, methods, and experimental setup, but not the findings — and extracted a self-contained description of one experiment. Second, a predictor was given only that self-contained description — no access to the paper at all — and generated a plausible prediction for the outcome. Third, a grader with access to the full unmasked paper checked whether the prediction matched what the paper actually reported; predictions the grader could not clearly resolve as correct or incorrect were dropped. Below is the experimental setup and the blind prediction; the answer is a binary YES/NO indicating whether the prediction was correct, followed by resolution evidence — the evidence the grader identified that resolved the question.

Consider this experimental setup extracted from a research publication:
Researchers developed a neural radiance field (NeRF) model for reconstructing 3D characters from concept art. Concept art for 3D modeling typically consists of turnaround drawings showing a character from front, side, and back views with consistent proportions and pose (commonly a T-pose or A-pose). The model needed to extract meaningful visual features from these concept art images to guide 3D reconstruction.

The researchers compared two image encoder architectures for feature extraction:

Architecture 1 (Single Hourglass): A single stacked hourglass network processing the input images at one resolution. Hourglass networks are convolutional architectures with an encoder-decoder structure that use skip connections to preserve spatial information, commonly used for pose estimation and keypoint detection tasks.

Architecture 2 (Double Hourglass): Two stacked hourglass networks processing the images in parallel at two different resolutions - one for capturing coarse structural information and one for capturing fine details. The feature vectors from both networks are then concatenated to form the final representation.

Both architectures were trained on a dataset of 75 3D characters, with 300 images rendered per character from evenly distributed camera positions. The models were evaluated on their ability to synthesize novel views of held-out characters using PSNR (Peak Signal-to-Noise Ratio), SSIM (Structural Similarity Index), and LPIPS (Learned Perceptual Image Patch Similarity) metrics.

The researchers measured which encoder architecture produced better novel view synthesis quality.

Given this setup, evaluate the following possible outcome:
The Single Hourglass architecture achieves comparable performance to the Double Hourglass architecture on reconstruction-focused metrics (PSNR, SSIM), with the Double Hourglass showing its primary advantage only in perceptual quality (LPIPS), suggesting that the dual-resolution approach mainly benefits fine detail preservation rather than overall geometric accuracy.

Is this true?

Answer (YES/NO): NO